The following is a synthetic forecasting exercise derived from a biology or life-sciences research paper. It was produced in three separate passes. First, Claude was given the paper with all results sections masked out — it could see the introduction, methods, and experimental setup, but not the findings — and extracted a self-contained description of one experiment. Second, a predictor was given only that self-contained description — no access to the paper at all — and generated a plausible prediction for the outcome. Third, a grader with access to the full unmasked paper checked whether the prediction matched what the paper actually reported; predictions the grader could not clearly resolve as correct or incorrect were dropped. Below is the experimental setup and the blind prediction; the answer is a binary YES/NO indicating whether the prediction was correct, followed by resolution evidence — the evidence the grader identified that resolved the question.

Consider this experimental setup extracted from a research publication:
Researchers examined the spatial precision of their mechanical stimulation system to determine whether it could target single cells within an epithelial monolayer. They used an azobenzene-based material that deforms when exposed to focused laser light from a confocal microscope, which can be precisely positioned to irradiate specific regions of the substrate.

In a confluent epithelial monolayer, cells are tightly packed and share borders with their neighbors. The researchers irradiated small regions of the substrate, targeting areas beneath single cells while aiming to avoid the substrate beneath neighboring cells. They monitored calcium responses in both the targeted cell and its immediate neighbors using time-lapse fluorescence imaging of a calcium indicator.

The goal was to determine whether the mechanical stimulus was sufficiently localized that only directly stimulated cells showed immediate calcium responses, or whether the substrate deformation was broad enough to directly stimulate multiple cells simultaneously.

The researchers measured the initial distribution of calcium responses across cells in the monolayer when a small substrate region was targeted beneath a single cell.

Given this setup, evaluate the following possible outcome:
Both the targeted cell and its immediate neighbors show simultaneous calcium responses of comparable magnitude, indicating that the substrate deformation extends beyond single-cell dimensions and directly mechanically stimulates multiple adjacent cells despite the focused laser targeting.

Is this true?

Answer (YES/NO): NO